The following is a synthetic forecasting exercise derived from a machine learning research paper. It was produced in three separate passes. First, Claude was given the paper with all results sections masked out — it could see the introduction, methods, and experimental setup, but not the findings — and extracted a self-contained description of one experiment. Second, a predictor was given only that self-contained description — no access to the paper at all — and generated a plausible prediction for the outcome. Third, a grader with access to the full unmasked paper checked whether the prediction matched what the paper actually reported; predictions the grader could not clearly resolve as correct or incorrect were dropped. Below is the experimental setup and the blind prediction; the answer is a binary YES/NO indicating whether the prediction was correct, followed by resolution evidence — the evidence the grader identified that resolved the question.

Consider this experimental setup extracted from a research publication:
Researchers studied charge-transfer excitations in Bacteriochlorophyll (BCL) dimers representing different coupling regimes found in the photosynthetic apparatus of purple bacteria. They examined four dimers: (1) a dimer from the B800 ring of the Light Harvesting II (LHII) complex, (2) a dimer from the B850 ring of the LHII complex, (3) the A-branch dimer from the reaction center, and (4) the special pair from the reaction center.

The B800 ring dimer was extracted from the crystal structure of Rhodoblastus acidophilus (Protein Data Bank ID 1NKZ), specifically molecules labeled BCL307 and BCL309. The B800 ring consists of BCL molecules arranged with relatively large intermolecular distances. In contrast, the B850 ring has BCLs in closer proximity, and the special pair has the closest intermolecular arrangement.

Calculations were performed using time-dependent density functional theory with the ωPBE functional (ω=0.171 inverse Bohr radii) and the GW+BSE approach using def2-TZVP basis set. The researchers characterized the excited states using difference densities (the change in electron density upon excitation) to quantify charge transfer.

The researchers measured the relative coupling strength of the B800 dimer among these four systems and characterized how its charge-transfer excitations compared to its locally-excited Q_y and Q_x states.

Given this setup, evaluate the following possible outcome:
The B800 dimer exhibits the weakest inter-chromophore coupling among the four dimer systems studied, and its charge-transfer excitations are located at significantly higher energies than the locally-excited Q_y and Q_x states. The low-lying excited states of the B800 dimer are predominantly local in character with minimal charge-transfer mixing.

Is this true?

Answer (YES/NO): YES